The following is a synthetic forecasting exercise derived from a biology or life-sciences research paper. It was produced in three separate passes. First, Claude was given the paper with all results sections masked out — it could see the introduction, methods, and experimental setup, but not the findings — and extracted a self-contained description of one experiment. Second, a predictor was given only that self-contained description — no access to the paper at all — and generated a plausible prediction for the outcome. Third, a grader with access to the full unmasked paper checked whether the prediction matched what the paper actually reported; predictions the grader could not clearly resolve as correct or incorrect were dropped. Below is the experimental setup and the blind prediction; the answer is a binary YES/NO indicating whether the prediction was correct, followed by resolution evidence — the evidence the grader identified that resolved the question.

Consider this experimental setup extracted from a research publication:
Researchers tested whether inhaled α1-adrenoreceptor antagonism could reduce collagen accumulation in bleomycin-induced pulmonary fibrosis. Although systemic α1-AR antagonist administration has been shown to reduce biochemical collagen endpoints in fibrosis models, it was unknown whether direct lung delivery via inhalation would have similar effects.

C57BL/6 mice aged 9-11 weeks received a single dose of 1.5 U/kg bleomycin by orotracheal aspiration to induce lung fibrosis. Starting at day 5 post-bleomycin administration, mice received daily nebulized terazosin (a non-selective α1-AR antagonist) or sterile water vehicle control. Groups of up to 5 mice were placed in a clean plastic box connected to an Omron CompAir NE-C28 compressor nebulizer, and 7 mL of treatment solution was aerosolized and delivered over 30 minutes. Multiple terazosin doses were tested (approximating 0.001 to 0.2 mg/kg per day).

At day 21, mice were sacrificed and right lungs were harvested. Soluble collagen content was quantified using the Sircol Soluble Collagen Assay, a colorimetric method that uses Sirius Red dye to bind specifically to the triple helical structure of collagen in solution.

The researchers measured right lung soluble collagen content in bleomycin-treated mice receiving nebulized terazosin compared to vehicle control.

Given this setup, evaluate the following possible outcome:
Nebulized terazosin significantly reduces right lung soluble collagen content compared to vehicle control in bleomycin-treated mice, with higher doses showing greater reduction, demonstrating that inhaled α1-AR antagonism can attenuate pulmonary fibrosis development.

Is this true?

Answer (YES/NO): NO